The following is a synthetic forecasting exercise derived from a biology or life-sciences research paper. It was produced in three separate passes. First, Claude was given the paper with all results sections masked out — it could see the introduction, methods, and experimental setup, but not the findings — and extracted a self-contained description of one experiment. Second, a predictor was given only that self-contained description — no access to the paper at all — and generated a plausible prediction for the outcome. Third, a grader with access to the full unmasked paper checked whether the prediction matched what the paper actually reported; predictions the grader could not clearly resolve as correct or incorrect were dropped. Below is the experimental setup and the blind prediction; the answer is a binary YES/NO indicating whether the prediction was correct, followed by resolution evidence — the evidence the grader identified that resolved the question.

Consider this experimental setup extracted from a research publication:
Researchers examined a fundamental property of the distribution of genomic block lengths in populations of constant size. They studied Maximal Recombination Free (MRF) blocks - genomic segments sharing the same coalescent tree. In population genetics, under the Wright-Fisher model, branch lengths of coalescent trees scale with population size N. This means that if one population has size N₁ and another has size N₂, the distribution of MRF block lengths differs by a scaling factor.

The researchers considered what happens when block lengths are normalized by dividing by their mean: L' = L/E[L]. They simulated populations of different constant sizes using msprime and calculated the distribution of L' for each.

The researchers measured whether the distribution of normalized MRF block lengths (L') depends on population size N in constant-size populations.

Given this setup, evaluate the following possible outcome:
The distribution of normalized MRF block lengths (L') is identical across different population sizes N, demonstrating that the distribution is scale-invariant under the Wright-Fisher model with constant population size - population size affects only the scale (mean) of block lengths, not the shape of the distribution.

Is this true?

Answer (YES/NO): YES